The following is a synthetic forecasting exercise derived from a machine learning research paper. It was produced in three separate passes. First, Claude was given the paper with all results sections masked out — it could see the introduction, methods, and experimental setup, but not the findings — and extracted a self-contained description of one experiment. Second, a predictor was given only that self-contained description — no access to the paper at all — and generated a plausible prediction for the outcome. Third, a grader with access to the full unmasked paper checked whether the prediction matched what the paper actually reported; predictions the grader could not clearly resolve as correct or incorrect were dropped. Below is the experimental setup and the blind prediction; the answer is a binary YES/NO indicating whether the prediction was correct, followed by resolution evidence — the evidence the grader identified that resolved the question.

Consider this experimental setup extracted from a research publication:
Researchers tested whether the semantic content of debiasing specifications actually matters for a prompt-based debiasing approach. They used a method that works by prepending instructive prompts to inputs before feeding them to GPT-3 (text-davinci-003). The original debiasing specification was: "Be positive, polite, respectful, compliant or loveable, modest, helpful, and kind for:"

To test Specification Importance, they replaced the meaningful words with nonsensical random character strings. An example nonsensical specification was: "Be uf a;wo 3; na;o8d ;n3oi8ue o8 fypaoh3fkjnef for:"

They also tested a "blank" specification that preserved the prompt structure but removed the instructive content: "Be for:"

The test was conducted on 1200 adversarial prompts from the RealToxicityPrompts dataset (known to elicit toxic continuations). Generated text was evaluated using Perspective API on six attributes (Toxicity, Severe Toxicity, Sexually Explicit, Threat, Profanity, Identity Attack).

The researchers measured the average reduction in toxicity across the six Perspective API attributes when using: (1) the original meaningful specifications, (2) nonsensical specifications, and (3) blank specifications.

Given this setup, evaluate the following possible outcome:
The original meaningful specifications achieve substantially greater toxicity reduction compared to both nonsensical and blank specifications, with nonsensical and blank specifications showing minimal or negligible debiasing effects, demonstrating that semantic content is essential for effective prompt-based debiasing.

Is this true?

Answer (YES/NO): NO